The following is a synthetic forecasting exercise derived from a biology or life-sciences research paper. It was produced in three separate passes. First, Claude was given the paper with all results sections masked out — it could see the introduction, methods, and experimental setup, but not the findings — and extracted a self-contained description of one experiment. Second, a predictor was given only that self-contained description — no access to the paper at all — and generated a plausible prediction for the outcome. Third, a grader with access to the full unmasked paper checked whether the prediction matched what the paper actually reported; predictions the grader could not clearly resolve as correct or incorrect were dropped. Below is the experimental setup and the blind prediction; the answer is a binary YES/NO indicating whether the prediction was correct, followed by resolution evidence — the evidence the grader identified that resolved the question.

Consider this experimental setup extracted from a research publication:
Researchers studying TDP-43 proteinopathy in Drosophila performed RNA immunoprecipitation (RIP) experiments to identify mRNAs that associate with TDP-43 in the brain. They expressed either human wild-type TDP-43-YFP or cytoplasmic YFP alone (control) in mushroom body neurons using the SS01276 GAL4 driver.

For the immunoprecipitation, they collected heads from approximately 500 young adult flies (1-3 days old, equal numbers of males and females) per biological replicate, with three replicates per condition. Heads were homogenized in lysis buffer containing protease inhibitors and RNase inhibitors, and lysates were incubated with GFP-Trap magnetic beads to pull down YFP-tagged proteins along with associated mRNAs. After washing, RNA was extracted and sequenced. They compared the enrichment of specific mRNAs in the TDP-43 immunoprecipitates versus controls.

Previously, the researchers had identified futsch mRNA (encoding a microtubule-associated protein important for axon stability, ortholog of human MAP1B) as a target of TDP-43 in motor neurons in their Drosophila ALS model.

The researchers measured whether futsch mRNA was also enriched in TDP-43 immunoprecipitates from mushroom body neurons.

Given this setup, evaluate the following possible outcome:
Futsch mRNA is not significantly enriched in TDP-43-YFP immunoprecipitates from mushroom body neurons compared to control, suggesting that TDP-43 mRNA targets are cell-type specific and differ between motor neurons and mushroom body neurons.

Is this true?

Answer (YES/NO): NO